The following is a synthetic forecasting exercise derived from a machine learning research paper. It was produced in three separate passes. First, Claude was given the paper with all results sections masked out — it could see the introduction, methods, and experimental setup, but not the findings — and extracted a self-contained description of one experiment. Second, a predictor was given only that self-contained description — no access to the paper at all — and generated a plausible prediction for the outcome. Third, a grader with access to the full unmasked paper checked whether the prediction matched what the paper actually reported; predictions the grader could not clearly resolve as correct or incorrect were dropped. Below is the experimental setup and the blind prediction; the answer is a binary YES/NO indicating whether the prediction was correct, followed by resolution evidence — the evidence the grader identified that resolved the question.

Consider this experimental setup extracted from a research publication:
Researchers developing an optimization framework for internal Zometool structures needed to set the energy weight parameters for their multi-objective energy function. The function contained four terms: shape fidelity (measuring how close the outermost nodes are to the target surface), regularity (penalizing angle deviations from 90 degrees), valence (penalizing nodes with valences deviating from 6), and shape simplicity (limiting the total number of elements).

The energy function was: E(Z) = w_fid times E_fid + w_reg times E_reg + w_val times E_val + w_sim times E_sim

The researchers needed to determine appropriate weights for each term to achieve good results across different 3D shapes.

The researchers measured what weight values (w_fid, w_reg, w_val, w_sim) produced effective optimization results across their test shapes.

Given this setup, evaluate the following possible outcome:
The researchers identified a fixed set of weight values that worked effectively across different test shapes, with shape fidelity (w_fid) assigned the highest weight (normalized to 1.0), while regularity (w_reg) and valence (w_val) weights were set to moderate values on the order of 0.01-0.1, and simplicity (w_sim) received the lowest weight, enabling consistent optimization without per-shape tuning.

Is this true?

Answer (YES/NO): NO